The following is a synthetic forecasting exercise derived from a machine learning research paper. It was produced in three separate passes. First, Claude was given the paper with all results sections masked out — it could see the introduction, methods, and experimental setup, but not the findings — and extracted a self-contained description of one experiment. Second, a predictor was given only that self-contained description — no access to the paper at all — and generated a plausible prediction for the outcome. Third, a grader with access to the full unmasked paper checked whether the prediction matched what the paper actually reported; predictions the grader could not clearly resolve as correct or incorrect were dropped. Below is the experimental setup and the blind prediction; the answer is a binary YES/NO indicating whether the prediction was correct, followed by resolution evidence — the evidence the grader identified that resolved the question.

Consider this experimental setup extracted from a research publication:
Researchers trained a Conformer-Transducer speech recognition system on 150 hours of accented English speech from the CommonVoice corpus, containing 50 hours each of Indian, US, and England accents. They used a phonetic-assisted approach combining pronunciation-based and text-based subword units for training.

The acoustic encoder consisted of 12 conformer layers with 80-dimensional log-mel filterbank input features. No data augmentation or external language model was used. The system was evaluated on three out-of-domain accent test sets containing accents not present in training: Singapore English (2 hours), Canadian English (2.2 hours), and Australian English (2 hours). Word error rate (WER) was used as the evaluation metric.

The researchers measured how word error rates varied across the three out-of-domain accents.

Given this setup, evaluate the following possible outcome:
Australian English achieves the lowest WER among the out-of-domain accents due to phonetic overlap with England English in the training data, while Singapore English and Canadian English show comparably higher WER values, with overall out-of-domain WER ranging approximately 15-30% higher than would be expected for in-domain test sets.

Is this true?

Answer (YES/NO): NO